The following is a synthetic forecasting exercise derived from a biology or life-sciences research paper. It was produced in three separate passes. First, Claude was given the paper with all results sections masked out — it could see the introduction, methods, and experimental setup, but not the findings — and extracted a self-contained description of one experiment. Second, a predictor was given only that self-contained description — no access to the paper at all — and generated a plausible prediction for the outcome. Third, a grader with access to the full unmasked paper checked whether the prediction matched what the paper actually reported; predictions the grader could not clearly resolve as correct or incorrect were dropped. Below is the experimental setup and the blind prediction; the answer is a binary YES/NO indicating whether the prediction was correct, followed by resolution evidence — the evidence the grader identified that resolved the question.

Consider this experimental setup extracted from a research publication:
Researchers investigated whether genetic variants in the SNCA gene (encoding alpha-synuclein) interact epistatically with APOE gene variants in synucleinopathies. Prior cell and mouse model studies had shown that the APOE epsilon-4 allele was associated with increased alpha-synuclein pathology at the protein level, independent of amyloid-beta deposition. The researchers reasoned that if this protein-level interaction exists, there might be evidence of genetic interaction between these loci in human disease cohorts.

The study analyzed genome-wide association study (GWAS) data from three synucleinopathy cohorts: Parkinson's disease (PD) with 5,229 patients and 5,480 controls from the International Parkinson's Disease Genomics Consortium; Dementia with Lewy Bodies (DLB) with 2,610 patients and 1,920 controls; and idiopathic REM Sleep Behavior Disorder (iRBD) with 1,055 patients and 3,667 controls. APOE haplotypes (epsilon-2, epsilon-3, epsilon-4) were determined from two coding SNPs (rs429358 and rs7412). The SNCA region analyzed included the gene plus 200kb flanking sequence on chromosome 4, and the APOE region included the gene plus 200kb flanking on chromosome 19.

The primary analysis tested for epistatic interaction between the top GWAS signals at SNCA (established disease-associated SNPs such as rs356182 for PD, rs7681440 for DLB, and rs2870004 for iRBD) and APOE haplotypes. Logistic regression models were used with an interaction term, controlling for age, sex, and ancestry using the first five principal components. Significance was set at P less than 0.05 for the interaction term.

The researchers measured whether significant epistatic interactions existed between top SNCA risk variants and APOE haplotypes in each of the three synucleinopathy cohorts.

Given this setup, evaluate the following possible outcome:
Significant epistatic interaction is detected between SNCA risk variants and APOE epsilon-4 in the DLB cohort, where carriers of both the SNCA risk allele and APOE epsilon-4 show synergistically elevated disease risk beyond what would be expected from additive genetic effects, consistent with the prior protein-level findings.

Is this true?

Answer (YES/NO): NO